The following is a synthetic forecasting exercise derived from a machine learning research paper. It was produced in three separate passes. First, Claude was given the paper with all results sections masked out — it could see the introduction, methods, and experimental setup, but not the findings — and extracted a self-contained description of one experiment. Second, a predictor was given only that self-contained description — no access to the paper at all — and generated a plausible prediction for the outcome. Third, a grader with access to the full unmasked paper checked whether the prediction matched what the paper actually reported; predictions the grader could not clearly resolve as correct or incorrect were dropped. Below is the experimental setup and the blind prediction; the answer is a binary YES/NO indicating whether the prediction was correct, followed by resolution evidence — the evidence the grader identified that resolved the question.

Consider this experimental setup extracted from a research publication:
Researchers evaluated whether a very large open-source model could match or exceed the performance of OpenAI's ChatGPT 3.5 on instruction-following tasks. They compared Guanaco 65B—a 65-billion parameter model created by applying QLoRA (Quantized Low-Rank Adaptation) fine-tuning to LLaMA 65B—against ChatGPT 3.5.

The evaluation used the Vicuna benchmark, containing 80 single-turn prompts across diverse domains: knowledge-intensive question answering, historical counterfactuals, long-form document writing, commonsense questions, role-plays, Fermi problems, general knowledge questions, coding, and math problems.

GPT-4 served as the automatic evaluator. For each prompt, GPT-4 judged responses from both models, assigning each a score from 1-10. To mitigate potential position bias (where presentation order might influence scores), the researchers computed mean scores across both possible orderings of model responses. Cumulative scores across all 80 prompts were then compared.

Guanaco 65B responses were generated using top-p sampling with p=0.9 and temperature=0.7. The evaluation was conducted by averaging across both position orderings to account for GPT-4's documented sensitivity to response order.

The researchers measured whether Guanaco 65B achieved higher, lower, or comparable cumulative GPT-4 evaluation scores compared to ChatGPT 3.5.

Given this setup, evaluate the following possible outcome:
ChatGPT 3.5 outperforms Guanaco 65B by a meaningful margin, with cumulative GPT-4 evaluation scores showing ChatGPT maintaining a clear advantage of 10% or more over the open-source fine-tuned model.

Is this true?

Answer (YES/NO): NO